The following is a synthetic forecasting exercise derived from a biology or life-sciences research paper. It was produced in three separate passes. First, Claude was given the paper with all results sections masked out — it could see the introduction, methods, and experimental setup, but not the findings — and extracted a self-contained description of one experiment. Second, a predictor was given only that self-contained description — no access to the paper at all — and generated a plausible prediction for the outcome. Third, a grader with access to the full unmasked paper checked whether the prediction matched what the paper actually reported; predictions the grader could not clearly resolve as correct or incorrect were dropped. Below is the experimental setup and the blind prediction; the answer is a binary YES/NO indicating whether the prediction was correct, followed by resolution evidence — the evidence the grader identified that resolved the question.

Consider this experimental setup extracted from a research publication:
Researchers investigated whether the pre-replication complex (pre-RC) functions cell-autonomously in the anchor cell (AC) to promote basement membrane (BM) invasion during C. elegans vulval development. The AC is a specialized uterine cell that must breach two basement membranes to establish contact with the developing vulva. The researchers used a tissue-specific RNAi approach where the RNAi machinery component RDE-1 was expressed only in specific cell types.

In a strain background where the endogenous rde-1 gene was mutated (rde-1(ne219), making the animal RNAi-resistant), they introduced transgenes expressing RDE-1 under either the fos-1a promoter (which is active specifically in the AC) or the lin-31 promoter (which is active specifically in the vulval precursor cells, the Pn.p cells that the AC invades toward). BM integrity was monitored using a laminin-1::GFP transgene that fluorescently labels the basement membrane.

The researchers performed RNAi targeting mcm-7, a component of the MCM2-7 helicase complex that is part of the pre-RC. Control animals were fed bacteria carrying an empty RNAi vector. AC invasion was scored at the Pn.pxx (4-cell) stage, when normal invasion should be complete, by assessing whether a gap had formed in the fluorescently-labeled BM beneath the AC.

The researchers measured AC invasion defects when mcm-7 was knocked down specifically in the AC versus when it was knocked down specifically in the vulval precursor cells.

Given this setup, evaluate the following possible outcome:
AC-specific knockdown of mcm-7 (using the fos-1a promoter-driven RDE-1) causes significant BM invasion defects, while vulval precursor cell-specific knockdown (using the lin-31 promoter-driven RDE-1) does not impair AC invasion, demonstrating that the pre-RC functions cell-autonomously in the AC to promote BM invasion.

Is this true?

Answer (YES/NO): YES